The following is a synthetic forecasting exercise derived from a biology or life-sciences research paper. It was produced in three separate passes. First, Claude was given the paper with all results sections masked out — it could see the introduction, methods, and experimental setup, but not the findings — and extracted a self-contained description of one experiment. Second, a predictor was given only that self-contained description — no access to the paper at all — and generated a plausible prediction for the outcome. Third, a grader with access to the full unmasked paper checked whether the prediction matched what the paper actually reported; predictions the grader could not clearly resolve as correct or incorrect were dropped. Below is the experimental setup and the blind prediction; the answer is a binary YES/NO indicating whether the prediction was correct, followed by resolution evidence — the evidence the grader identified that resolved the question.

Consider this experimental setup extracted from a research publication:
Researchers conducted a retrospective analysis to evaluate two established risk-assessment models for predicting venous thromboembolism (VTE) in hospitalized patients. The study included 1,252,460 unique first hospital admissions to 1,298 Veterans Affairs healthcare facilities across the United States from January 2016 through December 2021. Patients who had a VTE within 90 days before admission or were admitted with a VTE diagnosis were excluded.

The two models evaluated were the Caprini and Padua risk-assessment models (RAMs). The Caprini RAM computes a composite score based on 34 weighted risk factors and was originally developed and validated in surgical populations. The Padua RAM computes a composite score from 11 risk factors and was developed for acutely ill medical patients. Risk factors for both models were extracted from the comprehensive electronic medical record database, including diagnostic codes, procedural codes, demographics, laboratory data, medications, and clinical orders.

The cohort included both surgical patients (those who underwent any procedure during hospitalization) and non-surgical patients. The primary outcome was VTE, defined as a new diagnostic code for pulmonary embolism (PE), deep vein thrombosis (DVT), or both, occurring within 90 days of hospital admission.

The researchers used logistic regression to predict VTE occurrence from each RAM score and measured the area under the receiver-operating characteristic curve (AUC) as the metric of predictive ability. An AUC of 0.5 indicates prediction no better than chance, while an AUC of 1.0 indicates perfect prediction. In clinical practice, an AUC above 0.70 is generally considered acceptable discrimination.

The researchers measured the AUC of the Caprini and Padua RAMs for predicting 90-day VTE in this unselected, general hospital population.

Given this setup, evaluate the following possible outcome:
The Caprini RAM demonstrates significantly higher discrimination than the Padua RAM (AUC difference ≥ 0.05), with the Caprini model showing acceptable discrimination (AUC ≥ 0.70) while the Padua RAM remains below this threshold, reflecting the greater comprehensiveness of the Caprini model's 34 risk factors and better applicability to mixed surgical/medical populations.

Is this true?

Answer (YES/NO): NO